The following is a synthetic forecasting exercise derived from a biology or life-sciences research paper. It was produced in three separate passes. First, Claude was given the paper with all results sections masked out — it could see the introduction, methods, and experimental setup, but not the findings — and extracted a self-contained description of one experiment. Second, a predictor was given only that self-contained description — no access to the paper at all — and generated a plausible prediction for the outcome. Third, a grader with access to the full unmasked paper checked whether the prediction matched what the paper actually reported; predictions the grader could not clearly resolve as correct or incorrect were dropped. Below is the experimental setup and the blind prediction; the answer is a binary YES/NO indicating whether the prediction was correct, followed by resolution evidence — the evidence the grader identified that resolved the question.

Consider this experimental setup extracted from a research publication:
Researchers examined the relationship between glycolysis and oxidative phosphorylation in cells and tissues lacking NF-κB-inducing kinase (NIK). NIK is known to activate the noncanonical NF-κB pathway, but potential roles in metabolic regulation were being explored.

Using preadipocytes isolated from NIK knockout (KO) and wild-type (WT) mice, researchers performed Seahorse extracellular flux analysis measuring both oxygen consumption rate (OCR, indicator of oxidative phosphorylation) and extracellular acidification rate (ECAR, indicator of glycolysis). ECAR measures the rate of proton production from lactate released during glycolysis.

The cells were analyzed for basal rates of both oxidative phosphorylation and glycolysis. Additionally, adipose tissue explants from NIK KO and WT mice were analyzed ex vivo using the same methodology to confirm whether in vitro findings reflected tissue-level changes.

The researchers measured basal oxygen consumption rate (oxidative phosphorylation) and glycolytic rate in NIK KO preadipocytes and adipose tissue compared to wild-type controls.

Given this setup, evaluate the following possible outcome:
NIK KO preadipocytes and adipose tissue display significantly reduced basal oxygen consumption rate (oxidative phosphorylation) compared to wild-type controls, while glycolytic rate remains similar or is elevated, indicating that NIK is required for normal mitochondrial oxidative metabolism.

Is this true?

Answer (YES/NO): NO